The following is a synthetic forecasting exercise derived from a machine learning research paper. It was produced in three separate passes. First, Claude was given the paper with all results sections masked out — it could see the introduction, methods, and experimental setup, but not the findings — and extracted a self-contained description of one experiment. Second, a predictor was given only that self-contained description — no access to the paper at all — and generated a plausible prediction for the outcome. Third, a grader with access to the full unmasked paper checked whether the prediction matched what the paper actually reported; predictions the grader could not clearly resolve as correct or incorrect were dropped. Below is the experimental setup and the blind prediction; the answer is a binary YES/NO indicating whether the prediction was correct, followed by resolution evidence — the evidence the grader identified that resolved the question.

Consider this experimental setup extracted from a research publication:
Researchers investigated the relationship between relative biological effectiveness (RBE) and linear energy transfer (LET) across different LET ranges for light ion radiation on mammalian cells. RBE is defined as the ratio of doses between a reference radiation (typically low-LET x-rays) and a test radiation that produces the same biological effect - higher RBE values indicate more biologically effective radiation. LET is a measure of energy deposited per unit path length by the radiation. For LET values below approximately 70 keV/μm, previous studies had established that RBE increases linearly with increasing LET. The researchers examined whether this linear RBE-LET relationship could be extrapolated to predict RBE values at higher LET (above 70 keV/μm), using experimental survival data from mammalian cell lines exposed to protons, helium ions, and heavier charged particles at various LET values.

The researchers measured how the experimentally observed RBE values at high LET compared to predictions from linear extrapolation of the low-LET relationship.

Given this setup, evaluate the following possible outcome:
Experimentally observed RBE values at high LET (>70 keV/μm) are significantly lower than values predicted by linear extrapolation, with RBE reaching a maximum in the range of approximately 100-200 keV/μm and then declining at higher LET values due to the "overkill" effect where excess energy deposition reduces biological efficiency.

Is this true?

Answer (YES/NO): NO